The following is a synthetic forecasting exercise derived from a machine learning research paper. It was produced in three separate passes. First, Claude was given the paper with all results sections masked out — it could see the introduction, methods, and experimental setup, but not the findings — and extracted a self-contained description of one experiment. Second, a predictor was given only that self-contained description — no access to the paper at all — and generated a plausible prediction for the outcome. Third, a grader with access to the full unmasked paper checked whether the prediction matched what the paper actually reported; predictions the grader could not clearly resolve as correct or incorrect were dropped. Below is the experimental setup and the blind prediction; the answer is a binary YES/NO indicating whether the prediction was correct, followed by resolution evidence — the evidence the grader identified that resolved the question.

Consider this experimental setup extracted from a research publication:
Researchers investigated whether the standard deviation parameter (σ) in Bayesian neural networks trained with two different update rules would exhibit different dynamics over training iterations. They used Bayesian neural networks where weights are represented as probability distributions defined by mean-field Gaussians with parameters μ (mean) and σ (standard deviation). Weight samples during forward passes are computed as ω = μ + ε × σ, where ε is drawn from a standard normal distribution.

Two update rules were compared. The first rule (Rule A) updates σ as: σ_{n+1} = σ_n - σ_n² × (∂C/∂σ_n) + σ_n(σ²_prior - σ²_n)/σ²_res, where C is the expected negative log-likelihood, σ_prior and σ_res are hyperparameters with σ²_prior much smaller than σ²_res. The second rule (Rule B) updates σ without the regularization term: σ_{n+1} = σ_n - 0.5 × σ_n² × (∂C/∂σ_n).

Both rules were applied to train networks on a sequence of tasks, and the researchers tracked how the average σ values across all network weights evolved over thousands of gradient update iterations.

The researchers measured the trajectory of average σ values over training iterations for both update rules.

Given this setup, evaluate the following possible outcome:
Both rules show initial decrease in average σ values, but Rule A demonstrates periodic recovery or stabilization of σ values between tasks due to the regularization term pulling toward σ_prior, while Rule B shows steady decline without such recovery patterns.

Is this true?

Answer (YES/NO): NO